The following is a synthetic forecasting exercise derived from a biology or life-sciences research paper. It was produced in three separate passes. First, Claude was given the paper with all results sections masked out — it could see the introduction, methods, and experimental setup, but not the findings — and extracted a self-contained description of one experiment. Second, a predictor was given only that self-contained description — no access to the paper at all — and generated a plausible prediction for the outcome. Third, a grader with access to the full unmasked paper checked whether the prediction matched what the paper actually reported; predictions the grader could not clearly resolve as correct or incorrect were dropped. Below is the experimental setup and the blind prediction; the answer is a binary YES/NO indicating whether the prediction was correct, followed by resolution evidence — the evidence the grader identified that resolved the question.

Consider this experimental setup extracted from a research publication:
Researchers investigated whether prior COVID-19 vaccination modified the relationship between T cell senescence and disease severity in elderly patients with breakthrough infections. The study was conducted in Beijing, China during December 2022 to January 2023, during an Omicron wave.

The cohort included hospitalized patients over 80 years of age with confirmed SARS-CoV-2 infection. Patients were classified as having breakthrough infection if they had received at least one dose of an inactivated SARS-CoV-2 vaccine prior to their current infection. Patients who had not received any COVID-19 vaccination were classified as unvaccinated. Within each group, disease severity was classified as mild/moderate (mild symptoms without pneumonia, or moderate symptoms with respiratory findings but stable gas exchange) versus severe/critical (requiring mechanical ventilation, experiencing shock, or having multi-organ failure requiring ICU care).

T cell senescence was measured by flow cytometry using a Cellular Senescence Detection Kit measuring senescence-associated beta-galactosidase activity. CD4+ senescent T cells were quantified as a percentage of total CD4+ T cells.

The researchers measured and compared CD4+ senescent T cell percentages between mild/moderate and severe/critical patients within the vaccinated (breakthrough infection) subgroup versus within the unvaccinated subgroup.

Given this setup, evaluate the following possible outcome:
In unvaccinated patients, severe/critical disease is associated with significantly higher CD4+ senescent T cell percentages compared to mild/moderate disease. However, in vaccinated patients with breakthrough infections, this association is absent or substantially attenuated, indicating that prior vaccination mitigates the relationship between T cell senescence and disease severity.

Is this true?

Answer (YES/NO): NO